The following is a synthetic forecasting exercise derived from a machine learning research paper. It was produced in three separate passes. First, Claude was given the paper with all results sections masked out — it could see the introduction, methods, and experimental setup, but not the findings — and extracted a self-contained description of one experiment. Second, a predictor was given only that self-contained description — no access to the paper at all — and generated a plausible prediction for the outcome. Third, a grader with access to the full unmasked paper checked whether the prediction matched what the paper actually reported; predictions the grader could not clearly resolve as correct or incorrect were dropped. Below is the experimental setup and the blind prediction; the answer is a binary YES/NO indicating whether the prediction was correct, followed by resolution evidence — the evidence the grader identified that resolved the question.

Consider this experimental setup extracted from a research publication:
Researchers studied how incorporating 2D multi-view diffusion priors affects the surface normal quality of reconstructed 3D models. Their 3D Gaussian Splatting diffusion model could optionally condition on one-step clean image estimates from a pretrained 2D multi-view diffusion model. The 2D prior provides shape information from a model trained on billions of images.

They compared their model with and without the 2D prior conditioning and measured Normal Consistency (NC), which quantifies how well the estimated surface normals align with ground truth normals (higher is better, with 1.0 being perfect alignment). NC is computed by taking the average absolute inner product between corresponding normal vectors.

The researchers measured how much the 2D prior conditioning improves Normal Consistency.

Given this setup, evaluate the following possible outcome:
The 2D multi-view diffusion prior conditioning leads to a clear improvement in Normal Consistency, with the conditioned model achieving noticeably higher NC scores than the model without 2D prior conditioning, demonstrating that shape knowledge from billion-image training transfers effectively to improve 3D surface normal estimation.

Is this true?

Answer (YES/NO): NO